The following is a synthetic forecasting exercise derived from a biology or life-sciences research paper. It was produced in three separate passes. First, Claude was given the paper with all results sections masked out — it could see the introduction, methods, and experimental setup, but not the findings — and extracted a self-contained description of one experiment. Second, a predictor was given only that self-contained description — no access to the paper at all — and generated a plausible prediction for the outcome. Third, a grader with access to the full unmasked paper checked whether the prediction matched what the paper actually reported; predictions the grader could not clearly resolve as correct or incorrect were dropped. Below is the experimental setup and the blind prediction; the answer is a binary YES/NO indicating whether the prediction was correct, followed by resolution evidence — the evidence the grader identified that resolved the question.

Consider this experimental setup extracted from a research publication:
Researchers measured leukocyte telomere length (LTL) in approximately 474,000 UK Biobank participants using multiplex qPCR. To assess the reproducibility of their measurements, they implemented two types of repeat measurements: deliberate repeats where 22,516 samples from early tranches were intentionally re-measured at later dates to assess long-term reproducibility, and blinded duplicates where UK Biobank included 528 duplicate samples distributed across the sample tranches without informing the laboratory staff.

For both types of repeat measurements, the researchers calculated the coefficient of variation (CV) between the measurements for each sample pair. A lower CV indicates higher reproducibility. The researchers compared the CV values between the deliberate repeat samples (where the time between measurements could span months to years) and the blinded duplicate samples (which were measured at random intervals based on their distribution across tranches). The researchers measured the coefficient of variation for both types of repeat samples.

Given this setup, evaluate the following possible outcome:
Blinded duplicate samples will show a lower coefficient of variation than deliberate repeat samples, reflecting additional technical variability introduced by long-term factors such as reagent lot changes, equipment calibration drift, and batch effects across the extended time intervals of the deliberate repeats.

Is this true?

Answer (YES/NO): NO